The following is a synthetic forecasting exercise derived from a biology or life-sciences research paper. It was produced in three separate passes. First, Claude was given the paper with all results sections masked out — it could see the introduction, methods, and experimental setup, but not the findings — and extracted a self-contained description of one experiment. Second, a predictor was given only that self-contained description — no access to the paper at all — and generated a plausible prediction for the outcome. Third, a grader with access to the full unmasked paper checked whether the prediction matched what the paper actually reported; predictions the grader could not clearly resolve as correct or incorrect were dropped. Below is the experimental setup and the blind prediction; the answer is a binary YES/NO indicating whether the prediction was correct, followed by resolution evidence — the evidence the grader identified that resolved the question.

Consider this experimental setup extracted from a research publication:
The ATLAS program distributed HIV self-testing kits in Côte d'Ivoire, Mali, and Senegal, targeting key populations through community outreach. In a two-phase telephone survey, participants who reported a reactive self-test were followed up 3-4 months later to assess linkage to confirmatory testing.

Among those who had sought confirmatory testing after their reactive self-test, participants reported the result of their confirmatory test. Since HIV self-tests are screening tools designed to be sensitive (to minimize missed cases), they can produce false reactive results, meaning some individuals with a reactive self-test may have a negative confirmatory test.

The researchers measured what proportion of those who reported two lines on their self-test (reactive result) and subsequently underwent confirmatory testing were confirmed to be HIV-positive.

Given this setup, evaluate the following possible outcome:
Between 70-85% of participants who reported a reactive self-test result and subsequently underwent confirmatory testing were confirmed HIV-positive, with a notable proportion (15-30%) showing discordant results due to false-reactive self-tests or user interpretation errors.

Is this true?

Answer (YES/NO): YES